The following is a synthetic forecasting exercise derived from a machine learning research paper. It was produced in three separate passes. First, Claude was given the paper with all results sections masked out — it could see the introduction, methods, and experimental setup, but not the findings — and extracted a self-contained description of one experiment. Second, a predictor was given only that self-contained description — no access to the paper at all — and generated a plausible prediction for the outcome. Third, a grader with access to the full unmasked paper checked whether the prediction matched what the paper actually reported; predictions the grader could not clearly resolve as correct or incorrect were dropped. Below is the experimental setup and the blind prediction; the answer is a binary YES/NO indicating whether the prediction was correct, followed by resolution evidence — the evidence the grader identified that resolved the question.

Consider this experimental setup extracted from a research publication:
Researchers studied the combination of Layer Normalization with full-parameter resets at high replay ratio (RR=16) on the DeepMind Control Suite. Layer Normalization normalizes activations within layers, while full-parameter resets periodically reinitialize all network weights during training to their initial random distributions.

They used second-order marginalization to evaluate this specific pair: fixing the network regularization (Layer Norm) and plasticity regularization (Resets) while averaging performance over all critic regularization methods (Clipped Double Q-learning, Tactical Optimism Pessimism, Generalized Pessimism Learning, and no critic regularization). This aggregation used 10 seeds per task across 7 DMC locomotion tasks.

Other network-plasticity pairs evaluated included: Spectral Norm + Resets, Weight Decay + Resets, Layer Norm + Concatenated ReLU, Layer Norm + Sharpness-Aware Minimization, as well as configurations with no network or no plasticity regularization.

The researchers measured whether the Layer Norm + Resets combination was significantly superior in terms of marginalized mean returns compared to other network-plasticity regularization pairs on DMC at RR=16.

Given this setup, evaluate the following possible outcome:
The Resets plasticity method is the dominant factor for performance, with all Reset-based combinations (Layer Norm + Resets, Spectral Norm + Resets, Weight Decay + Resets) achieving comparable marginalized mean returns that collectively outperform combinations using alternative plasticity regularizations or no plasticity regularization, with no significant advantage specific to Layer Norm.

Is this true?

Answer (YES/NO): NO